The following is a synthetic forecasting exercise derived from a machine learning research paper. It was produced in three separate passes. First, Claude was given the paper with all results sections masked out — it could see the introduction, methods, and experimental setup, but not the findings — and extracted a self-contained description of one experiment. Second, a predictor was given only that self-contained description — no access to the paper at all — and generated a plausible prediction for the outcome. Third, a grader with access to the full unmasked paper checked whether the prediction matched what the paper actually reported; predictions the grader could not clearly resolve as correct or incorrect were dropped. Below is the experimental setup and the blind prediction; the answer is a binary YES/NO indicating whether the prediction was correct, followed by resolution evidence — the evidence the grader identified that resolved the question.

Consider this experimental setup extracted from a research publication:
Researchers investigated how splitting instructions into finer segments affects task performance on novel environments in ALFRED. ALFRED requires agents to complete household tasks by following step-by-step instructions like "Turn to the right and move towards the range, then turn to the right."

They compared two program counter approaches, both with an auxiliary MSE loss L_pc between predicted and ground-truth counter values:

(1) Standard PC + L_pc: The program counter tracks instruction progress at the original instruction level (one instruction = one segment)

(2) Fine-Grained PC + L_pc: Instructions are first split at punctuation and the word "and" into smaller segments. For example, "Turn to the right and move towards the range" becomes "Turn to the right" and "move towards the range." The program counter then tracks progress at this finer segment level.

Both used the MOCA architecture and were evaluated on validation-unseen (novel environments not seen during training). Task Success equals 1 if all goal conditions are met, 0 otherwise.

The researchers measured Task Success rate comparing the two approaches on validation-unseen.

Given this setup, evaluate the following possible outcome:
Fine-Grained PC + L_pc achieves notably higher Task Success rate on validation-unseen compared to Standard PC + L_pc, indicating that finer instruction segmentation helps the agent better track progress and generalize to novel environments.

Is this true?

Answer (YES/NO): NO